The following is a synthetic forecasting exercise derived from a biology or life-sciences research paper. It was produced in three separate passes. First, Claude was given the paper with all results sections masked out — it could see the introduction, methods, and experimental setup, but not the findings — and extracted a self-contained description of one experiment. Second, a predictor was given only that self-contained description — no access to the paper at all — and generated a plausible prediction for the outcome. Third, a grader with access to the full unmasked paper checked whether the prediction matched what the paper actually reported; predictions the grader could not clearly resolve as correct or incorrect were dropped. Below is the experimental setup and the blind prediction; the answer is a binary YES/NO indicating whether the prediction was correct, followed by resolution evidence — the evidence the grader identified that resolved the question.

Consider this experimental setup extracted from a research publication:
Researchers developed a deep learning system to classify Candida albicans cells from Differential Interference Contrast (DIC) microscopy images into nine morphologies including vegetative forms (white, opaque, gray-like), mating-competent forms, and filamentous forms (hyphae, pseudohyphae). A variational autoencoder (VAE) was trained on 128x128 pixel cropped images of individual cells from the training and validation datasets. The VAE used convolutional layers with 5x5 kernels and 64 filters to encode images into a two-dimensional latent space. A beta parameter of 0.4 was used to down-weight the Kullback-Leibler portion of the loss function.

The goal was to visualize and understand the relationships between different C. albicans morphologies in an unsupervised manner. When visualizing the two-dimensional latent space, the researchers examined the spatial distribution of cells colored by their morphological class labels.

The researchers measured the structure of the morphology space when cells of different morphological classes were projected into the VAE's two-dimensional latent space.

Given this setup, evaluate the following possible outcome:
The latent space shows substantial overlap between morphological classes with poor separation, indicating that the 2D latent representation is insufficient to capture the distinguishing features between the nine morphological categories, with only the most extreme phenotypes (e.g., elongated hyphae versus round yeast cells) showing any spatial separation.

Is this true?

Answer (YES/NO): YES